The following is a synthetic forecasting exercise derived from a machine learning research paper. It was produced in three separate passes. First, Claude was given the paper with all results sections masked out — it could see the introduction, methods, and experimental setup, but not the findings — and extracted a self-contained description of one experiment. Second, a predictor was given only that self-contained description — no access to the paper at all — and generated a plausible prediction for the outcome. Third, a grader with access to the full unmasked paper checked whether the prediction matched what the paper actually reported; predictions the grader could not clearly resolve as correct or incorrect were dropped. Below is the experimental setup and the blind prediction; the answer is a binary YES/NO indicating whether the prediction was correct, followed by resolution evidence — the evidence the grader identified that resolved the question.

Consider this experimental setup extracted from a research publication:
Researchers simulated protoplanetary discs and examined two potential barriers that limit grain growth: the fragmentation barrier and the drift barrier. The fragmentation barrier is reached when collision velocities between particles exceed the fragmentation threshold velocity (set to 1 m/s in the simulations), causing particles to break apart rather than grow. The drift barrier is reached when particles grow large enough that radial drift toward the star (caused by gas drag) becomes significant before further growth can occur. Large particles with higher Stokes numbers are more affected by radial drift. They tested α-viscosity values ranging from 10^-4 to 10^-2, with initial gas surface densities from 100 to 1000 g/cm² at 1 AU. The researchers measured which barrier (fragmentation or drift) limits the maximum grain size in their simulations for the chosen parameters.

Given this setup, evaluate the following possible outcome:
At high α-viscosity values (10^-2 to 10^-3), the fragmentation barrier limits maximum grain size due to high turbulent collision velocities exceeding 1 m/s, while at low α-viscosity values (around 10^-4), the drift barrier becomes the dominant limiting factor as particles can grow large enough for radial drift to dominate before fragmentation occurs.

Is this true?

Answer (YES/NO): NO